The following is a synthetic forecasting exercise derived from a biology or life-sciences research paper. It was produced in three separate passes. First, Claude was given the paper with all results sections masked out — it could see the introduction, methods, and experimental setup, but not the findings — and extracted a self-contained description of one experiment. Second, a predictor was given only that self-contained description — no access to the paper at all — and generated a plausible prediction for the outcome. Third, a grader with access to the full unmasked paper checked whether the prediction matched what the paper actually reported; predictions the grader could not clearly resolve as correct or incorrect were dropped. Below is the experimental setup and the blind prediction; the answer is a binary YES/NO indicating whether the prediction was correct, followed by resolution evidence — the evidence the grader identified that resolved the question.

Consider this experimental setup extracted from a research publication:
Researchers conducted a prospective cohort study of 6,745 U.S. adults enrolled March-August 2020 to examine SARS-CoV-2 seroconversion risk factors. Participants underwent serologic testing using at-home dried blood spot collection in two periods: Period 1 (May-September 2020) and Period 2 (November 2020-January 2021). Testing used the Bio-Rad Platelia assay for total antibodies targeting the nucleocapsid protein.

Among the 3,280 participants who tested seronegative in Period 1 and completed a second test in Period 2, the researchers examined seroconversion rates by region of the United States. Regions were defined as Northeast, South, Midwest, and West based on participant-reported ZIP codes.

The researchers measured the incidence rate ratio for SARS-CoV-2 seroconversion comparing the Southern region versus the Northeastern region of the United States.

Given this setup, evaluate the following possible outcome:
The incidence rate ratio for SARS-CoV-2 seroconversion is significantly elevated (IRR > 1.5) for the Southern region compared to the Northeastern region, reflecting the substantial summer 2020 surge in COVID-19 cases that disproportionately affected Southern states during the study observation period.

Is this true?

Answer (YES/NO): YES